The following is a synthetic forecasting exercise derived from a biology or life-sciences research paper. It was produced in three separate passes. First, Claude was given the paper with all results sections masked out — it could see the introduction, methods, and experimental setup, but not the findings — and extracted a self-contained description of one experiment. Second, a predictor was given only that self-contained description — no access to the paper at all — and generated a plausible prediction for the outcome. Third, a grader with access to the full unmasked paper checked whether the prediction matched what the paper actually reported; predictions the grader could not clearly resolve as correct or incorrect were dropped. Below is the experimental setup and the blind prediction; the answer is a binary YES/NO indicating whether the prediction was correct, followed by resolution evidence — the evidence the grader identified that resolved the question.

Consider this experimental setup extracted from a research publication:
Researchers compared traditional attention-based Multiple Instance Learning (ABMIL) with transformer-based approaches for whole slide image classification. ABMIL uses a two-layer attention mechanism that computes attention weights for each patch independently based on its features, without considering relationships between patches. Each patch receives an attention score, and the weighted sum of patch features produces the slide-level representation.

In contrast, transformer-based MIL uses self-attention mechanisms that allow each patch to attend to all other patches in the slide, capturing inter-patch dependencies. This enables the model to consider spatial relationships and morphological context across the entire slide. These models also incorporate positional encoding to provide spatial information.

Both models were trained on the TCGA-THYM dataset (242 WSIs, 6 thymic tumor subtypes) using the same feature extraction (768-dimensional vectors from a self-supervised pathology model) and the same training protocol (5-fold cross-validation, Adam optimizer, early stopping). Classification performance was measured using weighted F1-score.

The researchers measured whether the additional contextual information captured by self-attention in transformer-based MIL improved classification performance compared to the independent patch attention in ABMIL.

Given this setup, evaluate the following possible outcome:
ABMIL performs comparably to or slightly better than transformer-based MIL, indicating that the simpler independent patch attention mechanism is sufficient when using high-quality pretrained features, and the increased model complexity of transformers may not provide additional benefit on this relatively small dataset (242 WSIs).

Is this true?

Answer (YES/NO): NO